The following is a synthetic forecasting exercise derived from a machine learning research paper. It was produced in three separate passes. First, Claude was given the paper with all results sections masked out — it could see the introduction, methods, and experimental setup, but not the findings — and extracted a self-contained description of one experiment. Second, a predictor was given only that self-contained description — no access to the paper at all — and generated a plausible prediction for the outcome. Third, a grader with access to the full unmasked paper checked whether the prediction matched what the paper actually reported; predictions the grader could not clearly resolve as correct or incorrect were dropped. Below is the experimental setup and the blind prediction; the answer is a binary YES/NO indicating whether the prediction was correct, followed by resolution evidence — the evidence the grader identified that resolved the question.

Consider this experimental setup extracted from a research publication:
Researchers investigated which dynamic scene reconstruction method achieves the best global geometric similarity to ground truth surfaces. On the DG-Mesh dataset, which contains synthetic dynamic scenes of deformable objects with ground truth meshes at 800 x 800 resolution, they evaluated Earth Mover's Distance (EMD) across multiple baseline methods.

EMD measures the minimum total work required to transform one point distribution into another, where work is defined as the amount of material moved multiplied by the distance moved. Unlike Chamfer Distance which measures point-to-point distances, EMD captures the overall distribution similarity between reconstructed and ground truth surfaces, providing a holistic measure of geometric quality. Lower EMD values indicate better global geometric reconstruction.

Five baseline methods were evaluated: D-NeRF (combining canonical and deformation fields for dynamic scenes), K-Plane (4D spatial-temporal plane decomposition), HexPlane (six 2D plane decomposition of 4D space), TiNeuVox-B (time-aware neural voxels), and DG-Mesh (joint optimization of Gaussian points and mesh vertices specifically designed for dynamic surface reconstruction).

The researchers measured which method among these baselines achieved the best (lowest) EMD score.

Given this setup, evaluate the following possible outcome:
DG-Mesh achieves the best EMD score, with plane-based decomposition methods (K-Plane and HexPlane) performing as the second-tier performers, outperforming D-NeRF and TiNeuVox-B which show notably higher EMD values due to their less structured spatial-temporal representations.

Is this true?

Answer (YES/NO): NO